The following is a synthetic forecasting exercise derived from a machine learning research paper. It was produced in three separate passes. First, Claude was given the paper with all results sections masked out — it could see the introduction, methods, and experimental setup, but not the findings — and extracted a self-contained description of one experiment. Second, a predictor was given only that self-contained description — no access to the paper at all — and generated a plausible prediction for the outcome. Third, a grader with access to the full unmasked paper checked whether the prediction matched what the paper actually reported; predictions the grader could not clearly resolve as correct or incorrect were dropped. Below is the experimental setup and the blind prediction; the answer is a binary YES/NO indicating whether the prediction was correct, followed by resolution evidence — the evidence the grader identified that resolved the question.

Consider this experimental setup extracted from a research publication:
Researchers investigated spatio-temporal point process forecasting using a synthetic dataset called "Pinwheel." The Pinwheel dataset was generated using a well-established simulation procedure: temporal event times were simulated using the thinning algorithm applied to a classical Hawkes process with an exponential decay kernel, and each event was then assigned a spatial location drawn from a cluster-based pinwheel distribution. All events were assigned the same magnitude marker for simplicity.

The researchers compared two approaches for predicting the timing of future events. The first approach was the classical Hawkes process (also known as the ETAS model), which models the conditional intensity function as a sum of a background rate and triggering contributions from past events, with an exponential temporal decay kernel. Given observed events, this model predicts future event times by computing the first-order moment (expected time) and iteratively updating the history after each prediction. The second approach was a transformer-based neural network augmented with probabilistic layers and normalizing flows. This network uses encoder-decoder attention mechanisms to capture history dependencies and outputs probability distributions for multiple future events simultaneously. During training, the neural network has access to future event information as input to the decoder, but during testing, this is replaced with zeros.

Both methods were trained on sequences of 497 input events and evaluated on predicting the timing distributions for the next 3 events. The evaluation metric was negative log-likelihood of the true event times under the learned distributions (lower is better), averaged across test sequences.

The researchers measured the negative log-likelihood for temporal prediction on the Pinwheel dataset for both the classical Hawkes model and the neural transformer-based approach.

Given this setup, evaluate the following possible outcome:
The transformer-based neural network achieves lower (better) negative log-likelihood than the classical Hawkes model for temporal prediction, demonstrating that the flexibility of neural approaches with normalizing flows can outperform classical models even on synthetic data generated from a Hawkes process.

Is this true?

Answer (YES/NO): NO